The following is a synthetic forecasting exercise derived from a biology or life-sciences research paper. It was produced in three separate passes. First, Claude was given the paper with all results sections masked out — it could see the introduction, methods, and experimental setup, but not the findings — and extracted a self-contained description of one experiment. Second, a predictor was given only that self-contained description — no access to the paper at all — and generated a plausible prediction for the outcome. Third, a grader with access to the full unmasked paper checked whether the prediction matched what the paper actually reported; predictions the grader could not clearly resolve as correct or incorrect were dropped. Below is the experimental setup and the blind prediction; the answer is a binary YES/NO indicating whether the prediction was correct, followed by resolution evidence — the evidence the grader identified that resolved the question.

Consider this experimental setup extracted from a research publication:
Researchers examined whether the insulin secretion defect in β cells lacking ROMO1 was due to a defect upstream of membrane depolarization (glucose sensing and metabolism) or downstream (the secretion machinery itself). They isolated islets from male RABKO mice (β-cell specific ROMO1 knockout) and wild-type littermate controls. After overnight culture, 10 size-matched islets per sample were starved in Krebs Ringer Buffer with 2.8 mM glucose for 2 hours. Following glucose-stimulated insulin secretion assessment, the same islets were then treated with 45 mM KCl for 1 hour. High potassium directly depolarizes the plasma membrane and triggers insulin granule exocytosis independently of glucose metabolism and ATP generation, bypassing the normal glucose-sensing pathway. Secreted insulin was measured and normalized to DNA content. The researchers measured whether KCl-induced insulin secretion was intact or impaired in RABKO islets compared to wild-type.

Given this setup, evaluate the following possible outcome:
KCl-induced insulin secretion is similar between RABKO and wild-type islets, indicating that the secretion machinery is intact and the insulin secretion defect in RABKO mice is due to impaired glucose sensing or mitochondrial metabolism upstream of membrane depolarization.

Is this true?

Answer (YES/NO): NO